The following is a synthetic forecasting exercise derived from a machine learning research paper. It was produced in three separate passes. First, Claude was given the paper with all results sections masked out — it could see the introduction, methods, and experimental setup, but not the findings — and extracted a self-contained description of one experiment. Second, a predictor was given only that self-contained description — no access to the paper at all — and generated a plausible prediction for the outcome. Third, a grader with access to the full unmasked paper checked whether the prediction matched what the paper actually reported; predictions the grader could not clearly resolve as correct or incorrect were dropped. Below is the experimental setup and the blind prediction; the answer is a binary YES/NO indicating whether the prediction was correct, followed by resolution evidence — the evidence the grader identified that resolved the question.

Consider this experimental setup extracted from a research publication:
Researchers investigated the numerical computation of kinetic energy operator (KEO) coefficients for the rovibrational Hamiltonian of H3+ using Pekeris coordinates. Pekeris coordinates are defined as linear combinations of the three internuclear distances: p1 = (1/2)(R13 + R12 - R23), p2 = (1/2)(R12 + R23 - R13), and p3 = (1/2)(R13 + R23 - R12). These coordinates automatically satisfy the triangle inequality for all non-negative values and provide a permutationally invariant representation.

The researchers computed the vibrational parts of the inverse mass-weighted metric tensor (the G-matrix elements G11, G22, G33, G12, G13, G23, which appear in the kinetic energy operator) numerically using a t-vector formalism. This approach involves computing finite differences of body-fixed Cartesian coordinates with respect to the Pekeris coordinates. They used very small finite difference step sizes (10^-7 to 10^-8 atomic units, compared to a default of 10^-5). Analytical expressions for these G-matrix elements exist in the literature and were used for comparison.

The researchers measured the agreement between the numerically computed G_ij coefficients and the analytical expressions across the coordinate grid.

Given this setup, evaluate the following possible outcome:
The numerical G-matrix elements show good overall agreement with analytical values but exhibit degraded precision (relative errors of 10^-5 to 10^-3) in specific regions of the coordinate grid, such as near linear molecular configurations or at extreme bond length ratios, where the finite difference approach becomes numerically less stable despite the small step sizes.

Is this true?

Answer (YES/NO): NO